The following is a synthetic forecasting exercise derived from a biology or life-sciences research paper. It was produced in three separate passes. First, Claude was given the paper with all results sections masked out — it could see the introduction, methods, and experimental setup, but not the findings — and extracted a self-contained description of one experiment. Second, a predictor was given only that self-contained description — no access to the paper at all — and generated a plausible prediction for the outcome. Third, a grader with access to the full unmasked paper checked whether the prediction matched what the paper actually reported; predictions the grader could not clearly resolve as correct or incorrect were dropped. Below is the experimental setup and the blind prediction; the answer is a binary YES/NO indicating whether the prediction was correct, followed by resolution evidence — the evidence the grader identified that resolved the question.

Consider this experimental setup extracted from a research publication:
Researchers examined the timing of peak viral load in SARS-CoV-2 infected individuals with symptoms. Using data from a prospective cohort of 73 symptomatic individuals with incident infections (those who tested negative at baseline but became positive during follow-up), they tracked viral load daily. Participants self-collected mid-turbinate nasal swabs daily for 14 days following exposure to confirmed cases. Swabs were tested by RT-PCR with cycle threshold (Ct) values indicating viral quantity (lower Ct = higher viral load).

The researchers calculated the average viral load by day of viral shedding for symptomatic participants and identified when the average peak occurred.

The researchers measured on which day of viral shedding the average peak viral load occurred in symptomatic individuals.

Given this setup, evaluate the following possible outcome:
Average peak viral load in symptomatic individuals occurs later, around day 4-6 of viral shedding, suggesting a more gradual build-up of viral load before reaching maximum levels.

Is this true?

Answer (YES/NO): NO